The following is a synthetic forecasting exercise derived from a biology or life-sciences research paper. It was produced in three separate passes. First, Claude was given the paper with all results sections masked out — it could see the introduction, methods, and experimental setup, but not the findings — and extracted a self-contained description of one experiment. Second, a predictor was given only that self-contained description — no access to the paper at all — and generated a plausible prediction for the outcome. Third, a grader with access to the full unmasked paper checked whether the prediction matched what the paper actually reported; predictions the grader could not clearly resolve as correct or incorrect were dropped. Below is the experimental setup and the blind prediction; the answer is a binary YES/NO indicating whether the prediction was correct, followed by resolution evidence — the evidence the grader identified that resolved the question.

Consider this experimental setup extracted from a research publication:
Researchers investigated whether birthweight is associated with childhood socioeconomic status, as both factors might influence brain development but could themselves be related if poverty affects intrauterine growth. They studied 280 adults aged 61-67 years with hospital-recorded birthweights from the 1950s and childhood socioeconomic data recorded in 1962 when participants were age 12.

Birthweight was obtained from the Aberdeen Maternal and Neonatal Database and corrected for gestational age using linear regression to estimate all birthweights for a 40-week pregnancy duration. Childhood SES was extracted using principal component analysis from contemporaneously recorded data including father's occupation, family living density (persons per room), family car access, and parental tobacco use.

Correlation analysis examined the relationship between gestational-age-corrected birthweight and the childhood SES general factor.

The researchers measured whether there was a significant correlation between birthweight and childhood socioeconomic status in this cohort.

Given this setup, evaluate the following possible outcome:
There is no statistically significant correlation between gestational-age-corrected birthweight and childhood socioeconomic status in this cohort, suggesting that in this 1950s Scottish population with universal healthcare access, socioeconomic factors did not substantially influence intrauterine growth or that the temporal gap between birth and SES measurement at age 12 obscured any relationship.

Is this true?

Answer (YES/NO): YES